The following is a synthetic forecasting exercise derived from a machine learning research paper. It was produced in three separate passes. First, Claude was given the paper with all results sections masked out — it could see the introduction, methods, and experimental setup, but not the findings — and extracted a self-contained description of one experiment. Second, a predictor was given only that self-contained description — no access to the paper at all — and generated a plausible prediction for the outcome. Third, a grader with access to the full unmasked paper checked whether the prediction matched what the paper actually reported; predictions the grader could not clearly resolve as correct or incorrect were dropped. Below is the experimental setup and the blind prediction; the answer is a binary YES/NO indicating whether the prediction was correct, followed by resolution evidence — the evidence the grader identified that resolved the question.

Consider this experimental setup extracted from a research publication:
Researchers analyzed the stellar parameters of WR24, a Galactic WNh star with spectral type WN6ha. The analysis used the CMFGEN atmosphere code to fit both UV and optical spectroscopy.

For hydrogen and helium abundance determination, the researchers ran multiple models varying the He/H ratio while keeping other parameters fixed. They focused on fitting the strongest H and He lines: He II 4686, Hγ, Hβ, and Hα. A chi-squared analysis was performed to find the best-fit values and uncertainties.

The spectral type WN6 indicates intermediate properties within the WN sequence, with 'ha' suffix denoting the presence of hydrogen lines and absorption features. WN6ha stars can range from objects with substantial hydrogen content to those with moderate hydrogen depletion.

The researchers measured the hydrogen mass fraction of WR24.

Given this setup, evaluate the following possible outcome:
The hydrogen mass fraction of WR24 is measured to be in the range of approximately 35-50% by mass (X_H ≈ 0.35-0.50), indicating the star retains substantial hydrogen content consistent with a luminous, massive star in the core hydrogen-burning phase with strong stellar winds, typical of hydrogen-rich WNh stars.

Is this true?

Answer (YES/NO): NO